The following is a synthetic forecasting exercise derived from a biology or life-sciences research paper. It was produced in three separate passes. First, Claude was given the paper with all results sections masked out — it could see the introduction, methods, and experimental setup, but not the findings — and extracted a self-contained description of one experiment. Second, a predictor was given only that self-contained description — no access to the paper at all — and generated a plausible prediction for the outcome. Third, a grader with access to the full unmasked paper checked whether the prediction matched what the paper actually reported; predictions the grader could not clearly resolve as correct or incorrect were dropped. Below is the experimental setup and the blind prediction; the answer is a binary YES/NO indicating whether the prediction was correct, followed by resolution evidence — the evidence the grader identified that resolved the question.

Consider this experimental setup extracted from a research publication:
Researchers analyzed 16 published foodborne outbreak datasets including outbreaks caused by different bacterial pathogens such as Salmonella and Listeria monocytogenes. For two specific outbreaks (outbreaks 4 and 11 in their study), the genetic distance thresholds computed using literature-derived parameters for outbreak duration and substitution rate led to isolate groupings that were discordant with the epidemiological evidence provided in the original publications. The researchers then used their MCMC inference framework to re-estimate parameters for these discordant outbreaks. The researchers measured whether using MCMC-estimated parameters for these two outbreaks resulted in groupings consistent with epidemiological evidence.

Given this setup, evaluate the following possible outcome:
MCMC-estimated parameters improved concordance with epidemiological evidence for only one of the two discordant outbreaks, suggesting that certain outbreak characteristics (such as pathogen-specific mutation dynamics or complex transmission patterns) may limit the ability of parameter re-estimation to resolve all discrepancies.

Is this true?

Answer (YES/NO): NO